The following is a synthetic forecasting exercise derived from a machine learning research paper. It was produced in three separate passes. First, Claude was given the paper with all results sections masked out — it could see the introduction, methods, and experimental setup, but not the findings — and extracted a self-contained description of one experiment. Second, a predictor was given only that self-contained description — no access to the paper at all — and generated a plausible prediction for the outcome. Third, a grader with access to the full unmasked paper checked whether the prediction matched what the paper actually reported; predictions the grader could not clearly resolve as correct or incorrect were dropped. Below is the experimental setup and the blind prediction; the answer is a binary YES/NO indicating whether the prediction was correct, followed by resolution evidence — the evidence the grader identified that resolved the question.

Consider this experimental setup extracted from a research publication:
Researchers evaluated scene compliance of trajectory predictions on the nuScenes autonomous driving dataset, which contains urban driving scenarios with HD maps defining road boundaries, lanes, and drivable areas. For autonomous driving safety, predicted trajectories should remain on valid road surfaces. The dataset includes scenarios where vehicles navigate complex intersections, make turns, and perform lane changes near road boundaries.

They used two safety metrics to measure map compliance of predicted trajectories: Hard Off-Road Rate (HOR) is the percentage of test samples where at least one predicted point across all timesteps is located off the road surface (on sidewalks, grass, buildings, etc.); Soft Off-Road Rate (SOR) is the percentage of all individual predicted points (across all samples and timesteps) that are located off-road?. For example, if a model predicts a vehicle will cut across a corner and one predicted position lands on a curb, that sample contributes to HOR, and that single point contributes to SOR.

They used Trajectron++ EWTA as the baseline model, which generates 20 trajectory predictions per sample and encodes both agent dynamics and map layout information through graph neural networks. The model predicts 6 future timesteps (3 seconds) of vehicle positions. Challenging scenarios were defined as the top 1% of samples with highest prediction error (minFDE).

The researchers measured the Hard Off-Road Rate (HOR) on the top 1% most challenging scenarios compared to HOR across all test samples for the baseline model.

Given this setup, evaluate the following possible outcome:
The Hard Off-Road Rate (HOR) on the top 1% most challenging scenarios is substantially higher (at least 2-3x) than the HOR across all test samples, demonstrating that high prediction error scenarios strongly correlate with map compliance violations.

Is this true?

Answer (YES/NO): YES